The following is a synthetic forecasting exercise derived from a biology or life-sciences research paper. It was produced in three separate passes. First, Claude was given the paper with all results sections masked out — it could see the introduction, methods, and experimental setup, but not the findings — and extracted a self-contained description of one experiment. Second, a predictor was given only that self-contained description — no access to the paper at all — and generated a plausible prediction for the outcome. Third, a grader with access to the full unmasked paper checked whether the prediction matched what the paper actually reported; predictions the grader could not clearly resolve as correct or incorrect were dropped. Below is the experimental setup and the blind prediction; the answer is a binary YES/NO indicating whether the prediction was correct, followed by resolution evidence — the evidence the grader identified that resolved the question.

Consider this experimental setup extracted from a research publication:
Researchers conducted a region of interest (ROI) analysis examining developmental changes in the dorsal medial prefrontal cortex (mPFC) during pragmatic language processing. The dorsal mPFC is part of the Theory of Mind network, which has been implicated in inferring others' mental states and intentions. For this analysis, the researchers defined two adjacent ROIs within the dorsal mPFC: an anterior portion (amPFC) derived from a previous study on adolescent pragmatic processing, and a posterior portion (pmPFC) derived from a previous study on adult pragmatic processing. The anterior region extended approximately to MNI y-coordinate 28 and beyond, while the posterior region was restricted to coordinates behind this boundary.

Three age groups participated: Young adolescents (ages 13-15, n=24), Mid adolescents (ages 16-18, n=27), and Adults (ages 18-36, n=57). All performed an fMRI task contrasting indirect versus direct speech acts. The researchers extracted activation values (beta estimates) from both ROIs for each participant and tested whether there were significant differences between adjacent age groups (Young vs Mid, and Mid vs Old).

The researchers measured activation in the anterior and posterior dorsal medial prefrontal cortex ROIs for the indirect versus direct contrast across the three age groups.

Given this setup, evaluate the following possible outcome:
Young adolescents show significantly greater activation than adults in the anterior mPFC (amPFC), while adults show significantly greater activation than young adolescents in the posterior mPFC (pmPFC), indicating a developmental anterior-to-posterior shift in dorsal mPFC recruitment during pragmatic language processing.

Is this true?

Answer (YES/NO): NO